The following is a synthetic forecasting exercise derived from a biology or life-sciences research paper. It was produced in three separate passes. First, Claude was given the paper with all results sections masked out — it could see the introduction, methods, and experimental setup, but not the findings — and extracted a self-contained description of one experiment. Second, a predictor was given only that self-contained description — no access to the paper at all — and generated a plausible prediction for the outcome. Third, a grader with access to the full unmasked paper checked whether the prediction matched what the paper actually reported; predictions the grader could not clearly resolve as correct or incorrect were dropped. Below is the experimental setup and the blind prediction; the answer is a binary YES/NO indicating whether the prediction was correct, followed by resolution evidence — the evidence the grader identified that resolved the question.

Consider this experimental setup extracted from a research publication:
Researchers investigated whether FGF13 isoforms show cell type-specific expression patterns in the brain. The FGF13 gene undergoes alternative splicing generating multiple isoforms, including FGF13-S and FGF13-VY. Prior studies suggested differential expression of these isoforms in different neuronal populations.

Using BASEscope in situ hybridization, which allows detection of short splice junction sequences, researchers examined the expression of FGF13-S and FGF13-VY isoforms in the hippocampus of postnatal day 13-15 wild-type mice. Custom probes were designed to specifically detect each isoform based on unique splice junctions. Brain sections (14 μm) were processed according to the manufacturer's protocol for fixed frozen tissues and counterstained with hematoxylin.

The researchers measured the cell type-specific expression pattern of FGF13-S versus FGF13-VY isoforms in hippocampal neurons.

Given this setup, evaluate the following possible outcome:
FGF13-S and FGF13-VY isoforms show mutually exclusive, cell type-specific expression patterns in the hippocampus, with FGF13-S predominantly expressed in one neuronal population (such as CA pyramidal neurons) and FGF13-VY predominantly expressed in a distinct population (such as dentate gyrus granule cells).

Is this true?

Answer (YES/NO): NO